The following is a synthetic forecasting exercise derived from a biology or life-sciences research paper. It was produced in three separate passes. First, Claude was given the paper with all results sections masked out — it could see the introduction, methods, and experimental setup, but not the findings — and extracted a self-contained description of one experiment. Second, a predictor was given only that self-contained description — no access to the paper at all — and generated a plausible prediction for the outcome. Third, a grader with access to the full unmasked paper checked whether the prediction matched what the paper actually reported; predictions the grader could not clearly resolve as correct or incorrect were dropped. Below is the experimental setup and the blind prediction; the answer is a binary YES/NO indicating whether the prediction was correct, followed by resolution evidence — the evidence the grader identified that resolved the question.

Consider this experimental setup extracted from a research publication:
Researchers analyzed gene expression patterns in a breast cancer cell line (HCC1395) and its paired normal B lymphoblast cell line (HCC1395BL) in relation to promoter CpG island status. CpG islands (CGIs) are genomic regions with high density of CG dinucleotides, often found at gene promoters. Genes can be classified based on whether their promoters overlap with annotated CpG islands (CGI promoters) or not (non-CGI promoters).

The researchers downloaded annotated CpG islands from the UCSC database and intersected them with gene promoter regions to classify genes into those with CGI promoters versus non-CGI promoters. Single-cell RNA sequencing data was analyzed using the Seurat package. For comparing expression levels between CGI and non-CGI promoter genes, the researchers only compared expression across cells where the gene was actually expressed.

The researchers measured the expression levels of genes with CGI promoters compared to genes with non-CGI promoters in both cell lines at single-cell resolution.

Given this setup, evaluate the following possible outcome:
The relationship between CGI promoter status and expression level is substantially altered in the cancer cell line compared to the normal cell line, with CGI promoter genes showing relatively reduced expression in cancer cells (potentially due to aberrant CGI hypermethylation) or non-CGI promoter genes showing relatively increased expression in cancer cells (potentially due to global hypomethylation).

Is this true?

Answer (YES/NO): NO